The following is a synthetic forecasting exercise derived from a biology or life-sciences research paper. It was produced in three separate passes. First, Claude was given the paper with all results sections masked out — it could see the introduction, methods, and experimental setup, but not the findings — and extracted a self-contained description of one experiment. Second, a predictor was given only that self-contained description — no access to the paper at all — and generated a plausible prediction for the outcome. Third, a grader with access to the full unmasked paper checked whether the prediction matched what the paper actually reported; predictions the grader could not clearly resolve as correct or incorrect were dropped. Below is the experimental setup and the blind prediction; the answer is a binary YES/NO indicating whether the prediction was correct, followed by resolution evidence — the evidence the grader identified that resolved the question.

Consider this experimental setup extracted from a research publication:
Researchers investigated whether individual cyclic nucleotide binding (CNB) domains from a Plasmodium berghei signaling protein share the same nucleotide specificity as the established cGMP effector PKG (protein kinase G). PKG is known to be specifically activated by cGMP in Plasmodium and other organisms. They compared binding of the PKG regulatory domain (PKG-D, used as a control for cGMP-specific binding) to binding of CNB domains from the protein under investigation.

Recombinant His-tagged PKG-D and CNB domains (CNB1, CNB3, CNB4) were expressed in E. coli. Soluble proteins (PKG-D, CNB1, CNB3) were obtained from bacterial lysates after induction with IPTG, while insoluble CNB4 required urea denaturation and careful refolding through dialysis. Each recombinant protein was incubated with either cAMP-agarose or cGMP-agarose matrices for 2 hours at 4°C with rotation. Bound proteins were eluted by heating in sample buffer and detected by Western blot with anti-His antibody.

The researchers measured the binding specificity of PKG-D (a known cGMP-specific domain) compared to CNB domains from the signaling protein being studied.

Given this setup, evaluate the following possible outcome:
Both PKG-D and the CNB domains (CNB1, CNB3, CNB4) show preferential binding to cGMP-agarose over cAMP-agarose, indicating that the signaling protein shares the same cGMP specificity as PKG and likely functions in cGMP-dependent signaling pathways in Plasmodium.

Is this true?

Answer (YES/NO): NO